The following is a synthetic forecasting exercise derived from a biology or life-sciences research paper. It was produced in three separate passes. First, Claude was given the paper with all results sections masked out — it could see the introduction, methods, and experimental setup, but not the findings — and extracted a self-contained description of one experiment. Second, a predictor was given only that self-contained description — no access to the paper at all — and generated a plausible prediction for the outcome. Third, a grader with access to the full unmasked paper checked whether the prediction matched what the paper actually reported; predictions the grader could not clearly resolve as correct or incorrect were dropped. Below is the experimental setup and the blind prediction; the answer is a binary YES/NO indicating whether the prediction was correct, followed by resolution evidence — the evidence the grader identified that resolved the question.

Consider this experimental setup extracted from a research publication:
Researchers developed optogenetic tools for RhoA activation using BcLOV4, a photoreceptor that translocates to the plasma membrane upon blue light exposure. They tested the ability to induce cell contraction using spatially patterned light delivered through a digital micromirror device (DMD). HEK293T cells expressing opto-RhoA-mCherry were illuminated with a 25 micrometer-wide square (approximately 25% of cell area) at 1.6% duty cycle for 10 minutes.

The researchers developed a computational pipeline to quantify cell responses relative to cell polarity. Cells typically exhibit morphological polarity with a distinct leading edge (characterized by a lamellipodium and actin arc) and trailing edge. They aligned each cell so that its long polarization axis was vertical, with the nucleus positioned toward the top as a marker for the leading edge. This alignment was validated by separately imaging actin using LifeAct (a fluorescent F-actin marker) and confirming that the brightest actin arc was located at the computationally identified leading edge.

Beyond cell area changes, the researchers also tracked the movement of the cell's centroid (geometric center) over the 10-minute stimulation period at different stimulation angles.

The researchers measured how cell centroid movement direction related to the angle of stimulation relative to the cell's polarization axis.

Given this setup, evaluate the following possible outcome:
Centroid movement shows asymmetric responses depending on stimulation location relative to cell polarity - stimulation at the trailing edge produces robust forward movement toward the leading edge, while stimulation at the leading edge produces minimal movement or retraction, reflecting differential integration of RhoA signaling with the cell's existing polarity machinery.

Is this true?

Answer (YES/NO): NO